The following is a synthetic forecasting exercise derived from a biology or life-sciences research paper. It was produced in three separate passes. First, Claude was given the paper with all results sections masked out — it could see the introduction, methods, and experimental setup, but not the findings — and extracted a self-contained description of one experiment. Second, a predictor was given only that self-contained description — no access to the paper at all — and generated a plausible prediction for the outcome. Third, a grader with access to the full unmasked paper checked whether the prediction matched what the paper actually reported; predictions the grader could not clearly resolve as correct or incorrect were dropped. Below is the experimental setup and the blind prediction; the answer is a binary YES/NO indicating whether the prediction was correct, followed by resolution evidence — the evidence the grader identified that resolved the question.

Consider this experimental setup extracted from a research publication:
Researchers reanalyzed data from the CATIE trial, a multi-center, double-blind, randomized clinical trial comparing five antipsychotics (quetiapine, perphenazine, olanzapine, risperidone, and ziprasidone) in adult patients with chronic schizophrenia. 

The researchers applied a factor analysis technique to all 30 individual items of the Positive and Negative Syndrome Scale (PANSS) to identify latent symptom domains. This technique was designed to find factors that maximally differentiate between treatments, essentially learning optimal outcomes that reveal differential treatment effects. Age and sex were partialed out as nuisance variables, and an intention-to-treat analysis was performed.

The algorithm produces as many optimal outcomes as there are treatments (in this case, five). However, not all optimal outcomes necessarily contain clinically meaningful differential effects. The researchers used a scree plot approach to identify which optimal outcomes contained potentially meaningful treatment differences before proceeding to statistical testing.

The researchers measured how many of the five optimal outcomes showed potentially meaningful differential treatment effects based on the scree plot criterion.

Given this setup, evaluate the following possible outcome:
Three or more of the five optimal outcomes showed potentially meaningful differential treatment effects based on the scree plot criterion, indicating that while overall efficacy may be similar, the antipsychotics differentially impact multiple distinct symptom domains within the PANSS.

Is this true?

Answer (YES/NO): YES